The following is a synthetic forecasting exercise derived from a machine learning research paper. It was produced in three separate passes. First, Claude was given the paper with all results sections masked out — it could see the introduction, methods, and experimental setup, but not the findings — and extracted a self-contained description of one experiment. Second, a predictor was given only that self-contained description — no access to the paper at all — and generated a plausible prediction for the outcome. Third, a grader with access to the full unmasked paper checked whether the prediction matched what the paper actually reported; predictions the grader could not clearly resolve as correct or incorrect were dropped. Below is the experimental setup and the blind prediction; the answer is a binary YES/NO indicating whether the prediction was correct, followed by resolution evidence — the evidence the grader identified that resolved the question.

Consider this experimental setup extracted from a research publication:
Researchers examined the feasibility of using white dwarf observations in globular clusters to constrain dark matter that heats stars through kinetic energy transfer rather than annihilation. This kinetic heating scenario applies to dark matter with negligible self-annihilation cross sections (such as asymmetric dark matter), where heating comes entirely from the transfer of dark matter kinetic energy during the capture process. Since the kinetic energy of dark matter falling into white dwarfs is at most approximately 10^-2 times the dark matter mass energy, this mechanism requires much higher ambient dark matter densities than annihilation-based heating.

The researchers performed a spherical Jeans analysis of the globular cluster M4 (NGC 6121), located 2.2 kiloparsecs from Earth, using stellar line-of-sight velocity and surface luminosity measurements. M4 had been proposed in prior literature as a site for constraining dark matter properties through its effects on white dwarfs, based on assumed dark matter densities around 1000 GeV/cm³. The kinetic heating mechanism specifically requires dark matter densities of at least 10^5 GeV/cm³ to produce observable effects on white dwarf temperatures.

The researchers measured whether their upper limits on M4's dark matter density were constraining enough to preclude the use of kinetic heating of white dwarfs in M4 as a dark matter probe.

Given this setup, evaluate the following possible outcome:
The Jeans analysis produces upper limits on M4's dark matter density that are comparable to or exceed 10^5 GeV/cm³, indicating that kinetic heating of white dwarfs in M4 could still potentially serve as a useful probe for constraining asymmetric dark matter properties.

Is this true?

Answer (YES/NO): NO